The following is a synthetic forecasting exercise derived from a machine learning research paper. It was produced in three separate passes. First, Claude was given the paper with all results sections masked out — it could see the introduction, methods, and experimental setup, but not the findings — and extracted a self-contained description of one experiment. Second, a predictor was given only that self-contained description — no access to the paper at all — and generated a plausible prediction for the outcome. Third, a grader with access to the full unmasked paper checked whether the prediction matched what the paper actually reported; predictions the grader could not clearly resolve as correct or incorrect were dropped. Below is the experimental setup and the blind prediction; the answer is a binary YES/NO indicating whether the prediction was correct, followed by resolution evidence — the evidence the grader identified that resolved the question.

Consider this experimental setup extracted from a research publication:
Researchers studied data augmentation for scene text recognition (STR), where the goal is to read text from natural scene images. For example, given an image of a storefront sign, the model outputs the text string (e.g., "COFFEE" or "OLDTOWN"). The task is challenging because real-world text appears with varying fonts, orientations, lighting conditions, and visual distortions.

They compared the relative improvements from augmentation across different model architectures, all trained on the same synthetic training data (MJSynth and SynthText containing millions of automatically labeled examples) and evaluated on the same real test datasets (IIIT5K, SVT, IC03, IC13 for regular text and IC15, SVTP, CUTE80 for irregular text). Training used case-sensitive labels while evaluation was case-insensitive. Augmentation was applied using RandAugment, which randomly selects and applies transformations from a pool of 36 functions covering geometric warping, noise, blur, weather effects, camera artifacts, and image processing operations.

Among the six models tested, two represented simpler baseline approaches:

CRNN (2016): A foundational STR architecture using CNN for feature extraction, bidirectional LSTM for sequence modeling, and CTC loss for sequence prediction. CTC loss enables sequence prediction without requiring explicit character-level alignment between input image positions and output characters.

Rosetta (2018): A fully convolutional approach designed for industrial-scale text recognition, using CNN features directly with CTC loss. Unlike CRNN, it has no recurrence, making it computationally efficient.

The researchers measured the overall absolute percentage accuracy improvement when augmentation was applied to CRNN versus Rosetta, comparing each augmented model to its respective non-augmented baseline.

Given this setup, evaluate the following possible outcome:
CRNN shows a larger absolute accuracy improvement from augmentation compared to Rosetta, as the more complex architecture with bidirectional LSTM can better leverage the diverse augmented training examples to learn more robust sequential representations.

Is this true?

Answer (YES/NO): NO